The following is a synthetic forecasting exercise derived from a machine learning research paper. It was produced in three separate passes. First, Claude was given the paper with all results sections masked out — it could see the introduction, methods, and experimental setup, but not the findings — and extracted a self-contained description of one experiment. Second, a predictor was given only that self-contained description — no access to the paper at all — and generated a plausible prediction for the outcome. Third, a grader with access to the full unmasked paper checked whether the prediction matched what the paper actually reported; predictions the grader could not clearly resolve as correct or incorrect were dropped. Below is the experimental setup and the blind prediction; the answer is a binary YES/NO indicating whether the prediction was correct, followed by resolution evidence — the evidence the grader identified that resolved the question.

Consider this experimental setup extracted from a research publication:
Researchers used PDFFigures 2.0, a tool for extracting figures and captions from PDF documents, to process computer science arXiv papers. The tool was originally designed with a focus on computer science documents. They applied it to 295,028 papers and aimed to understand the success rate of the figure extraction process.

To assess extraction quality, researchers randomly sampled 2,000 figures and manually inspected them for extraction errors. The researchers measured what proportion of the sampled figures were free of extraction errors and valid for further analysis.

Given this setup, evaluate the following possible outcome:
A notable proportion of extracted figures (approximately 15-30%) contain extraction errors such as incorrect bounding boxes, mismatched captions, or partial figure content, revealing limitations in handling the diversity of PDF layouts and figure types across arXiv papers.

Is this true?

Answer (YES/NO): NO